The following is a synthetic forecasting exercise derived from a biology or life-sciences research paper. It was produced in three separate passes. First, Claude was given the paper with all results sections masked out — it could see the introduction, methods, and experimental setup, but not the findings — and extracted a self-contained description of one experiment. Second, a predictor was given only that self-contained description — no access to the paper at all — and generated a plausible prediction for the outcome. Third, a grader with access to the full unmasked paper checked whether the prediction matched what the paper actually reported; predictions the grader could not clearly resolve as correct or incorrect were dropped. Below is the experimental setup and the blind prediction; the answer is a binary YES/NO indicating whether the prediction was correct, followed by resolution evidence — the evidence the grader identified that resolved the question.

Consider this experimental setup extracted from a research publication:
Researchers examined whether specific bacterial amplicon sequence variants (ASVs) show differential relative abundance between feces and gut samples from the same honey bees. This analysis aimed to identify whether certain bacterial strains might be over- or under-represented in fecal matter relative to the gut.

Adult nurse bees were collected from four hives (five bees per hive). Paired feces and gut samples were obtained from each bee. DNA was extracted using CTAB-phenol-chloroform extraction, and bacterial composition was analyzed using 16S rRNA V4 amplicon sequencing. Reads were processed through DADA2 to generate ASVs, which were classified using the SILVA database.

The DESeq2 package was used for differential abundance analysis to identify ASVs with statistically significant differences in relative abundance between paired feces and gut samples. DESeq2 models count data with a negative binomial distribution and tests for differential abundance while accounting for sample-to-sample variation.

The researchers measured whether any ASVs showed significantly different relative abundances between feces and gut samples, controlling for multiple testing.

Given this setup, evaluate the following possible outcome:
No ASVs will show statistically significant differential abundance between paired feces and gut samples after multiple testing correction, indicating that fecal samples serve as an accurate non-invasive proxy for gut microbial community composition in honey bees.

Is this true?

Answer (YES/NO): NO